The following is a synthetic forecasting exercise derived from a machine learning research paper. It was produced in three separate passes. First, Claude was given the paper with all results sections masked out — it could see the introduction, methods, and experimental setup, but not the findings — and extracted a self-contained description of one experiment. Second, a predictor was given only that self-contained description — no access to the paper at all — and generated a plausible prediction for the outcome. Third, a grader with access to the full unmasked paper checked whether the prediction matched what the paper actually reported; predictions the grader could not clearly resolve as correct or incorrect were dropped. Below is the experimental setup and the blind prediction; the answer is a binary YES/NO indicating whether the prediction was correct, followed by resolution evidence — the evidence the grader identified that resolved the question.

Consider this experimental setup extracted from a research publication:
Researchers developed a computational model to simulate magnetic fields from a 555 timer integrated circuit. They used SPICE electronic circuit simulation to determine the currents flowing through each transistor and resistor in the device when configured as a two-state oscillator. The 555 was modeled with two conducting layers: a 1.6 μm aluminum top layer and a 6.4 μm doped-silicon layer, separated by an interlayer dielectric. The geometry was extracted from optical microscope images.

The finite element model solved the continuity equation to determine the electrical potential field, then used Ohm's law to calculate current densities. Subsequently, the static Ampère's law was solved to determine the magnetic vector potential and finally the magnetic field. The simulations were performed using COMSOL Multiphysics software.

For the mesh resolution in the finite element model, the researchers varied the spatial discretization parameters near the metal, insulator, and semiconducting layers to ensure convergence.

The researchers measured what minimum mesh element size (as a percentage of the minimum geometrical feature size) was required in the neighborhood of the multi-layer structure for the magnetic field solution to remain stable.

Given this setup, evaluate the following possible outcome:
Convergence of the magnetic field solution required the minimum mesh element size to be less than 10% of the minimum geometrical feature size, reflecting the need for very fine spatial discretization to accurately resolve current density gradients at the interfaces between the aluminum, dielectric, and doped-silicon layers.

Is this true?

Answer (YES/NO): YES